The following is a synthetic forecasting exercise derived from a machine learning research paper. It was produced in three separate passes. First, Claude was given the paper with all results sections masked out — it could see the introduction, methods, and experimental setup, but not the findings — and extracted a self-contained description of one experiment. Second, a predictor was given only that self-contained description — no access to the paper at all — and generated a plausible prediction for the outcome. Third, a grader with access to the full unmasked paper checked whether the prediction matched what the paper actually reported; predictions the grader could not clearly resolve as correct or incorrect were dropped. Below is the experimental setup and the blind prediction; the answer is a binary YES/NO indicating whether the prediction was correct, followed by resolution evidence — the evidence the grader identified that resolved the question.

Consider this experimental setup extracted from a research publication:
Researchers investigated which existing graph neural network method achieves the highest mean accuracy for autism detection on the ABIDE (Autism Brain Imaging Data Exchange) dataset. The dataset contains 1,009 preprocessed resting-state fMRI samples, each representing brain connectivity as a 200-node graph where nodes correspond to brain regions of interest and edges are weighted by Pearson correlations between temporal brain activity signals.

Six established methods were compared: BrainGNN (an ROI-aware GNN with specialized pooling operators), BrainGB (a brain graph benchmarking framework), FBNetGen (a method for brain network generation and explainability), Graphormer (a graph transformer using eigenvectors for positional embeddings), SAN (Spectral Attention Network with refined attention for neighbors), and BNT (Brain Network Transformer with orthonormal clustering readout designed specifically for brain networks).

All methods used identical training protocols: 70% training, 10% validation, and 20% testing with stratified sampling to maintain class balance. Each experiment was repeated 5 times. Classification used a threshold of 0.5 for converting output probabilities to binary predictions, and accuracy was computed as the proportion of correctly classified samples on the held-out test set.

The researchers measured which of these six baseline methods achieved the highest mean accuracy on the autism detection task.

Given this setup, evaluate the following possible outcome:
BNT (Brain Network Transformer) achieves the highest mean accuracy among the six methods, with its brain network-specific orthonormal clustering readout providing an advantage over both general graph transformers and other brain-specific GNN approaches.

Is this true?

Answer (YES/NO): YES